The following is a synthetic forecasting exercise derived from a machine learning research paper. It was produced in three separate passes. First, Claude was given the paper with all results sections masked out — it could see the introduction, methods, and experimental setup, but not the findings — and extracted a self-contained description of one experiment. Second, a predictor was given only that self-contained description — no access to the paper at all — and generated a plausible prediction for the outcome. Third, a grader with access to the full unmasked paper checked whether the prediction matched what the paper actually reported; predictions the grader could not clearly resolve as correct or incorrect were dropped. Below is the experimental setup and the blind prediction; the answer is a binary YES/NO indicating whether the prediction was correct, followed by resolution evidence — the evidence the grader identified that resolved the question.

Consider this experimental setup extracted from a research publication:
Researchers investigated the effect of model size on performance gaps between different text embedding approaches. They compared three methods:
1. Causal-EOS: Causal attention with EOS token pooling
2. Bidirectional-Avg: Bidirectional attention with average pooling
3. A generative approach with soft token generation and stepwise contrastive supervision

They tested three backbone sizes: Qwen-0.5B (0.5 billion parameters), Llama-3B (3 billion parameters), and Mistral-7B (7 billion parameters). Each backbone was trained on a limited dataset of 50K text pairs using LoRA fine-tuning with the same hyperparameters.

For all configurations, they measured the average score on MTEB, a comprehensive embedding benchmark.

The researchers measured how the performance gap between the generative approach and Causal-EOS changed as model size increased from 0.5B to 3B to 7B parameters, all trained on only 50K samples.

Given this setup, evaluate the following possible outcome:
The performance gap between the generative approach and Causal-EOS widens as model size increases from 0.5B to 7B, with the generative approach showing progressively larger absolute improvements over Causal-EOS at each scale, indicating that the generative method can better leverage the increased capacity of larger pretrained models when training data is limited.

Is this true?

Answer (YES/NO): NO